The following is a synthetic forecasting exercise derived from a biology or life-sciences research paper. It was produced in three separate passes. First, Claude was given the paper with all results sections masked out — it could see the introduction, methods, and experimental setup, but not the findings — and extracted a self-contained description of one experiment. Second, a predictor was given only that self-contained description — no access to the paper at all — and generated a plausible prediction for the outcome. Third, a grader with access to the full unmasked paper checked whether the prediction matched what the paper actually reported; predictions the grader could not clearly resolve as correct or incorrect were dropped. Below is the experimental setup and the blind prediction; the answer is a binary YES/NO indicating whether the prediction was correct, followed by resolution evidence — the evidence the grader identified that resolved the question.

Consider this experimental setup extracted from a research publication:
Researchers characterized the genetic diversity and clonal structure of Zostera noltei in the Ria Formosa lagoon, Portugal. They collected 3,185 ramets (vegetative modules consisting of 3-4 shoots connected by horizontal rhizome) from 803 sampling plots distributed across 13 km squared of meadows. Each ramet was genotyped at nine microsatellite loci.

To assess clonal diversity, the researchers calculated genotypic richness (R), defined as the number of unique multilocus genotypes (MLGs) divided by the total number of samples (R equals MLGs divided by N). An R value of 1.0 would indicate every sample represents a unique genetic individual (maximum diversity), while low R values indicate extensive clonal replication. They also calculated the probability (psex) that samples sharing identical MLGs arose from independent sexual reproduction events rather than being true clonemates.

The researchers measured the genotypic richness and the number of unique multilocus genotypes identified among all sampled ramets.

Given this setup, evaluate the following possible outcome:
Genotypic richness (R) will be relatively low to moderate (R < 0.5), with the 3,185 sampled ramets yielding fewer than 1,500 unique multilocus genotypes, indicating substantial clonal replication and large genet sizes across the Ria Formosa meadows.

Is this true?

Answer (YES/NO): NO